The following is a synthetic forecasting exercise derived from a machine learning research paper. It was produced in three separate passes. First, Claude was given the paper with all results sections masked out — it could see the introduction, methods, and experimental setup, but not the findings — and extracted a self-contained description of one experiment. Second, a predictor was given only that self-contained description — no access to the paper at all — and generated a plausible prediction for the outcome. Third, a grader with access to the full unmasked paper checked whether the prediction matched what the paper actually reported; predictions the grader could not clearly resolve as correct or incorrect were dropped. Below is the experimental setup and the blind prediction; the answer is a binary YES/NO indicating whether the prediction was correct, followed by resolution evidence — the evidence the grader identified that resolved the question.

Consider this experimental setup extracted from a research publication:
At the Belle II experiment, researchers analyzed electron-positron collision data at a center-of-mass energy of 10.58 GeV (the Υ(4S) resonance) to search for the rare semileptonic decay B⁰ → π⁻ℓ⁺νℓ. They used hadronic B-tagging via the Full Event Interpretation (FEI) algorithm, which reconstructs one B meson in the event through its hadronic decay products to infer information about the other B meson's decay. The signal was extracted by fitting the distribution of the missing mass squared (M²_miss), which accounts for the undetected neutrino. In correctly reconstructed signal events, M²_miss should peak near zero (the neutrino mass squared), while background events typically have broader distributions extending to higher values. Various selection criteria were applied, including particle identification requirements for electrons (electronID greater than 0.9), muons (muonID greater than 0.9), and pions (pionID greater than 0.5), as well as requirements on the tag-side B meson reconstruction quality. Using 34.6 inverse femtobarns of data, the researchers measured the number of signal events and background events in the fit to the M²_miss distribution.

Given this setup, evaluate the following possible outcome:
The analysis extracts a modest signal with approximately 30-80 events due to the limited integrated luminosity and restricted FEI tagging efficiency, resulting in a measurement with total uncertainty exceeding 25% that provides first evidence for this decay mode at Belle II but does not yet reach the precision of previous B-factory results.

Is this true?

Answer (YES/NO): NO